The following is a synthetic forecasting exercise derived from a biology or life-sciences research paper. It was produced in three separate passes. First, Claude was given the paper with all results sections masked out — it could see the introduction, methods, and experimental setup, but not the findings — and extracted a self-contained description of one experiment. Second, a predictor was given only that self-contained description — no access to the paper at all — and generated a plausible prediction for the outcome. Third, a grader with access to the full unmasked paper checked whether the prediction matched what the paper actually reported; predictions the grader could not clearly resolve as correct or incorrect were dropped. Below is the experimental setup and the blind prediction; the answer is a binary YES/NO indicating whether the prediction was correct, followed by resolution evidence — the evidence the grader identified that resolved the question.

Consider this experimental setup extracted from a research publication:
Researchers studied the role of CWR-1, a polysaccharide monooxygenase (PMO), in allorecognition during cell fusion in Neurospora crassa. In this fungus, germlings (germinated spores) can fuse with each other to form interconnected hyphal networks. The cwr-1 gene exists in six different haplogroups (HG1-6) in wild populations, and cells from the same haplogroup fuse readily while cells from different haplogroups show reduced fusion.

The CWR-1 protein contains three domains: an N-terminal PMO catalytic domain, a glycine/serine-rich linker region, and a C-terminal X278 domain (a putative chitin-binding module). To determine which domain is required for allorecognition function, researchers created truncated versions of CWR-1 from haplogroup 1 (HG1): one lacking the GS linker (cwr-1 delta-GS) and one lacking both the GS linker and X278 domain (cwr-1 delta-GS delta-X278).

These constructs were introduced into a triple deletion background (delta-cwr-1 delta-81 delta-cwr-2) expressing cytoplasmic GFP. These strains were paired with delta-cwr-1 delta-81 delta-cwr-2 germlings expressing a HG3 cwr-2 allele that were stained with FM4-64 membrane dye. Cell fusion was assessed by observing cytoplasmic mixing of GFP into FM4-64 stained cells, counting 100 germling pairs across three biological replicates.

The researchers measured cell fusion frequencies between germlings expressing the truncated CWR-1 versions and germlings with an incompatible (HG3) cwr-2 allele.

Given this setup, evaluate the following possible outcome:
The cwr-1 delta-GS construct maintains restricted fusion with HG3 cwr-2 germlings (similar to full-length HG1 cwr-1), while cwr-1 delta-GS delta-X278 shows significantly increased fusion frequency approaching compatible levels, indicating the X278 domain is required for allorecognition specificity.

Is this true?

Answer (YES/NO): NO